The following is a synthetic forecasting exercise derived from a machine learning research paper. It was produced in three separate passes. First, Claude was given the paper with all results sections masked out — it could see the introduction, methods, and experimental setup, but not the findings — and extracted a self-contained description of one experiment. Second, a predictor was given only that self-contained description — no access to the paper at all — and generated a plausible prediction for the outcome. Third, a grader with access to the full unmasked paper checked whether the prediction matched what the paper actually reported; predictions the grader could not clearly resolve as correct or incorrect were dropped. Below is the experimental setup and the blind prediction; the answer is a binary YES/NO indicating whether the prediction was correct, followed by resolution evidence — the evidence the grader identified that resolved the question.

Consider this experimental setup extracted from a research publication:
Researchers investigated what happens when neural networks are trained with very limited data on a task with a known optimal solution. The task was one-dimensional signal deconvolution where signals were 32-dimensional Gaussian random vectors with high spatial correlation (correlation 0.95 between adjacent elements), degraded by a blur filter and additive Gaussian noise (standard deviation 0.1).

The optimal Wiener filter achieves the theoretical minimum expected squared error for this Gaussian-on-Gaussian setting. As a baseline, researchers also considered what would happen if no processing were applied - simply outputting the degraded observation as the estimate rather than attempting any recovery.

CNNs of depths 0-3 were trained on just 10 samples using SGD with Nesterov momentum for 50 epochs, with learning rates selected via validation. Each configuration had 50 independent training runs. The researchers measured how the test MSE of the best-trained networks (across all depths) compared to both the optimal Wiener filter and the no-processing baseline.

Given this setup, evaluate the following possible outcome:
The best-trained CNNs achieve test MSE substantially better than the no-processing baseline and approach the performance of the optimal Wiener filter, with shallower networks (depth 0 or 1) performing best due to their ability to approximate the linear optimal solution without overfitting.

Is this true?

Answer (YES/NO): NO